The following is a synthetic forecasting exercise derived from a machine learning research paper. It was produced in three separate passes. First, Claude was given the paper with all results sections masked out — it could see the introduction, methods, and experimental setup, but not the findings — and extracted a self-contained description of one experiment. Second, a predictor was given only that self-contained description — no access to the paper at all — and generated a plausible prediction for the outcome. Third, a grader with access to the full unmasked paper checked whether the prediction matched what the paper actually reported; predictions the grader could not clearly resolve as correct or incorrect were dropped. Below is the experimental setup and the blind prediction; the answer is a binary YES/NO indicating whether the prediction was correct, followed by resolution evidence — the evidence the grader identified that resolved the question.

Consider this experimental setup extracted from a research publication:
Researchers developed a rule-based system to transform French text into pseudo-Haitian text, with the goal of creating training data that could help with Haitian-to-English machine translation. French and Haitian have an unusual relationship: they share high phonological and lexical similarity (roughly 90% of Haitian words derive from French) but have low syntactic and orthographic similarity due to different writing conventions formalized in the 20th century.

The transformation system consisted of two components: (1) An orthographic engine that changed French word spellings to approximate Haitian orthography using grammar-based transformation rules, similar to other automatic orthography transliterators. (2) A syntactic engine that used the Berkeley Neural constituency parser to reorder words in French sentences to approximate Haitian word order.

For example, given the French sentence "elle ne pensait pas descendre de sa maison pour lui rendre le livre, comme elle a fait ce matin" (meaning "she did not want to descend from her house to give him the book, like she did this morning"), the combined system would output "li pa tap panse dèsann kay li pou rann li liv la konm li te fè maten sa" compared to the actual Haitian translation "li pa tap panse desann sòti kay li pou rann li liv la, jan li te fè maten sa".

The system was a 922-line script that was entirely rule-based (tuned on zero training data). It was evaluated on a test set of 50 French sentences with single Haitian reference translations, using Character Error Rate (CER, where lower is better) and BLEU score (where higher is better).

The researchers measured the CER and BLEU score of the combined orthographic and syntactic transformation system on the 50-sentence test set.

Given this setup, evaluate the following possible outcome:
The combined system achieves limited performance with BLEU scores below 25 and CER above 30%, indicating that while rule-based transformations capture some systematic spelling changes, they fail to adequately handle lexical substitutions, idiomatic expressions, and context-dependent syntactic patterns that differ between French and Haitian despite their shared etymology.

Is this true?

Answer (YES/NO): YES